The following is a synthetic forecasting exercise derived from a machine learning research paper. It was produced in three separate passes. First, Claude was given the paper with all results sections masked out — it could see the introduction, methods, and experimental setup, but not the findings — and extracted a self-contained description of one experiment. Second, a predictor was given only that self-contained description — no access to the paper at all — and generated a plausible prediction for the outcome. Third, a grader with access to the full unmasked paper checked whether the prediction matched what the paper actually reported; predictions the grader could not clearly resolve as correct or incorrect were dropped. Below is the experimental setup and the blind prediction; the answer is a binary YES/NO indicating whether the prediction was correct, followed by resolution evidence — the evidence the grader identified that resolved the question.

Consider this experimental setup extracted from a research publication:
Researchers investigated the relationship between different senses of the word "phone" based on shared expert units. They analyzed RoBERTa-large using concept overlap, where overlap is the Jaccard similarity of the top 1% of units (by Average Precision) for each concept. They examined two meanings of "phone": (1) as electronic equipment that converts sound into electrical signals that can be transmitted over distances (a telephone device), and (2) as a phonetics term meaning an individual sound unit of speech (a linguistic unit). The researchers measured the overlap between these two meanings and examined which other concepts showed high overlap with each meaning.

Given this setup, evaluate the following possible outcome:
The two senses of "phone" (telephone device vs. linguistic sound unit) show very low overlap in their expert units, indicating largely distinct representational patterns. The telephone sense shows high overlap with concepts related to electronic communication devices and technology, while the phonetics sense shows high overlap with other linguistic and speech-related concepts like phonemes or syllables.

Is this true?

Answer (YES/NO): NO